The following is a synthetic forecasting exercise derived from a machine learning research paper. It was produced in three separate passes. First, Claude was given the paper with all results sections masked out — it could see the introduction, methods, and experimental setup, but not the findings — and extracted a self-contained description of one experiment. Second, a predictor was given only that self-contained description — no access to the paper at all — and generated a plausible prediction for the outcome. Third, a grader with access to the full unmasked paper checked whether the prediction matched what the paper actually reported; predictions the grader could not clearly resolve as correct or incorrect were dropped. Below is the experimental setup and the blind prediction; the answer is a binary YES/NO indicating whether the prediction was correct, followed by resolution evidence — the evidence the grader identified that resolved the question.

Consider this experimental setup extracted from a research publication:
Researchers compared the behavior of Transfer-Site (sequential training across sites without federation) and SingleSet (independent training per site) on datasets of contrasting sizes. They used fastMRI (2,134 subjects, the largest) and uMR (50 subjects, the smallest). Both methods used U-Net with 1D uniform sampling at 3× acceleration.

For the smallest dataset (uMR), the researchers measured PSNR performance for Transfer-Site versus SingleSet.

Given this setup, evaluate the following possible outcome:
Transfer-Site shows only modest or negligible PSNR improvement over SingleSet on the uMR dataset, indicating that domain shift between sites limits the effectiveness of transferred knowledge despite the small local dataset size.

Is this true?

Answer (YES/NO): NO